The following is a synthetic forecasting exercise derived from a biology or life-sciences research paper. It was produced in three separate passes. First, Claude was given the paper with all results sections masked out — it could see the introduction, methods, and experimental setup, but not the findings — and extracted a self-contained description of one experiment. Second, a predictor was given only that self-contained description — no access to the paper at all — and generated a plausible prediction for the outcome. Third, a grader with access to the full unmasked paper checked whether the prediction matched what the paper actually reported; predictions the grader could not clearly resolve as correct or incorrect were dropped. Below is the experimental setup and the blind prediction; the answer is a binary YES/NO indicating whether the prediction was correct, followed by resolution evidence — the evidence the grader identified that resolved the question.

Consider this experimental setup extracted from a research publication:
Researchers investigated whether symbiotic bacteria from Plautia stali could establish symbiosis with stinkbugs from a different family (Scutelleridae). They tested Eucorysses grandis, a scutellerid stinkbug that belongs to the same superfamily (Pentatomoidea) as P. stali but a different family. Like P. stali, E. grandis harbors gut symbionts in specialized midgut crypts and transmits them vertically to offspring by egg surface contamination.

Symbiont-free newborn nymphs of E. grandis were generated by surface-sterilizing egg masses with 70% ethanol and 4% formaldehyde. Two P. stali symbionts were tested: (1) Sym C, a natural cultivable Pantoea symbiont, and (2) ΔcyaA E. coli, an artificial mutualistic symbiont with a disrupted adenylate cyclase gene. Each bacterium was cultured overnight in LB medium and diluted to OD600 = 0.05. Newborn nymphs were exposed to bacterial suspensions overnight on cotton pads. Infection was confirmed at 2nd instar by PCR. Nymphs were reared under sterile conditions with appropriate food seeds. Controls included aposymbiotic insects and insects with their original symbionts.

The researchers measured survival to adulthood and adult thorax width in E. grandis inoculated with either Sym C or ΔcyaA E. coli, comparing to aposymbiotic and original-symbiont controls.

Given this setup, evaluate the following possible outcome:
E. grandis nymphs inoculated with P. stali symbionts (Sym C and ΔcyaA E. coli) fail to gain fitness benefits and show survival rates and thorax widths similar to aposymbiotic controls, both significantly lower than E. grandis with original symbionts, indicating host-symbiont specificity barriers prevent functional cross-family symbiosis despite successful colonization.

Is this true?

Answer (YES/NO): NO